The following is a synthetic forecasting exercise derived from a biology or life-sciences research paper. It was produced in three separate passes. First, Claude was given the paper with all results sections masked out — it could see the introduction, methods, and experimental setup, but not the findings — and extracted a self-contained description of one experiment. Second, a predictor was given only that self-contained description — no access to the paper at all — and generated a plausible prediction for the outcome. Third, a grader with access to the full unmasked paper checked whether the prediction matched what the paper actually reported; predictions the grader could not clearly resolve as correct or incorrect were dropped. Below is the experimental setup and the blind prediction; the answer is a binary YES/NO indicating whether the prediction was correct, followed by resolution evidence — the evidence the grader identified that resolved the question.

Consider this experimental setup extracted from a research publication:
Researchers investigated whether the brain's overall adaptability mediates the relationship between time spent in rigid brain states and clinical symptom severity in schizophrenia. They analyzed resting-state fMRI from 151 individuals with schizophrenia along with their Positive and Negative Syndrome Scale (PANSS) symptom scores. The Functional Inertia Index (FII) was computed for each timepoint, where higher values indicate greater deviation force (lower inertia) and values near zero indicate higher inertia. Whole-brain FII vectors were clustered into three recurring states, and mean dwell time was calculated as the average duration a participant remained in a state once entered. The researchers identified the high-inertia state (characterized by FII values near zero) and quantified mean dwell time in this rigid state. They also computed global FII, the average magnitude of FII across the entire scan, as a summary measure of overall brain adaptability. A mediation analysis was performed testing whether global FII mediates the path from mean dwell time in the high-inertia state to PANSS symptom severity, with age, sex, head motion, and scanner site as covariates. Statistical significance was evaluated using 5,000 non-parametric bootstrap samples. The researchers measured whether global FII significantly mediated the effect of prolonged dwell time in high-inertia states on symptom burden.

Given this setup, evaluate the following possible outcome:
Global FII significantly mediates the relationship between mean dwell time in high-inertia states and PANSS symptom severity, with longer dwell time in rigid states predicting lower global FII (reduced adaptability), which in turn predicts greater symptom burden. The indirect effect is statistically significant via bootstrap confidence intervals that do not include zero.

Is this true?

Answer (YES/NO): YES